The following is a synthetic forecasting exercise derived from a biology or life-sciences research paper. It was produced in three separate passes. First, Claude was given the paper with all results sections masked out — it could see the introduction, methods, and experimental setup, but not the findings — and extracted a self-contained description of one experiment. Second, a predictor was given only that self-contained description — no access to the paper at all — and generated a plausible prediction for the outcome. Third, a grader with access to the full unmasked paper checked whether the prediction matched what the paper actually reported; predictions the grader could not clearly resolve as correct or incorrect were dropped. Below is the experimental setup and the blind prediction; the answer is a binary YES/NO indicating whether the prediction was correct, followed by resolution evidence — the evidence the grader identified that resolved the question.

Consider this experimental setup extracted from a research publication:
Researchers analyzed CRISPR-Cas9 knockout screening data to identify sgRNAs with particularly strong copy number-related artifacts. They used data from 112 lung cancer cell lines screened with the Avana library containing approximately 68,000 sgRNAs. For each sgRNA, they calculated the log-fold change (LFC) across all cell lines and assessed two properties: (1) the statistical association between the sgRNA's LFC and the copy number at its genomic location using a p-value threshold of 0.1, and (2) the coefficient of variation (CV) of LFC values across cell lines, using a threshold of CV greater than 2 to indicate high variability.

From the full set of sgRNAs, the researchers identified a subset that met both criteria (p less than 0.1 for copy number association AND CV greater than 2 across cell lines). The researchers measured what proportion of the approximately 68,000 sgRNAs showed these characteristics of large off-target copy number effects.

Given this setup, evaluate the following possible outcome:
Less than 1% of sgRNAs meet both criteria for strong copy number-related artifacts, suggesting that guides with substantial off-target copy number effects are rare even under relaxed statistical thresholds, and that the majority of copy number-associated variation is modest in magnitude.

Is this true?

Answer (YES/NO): NO